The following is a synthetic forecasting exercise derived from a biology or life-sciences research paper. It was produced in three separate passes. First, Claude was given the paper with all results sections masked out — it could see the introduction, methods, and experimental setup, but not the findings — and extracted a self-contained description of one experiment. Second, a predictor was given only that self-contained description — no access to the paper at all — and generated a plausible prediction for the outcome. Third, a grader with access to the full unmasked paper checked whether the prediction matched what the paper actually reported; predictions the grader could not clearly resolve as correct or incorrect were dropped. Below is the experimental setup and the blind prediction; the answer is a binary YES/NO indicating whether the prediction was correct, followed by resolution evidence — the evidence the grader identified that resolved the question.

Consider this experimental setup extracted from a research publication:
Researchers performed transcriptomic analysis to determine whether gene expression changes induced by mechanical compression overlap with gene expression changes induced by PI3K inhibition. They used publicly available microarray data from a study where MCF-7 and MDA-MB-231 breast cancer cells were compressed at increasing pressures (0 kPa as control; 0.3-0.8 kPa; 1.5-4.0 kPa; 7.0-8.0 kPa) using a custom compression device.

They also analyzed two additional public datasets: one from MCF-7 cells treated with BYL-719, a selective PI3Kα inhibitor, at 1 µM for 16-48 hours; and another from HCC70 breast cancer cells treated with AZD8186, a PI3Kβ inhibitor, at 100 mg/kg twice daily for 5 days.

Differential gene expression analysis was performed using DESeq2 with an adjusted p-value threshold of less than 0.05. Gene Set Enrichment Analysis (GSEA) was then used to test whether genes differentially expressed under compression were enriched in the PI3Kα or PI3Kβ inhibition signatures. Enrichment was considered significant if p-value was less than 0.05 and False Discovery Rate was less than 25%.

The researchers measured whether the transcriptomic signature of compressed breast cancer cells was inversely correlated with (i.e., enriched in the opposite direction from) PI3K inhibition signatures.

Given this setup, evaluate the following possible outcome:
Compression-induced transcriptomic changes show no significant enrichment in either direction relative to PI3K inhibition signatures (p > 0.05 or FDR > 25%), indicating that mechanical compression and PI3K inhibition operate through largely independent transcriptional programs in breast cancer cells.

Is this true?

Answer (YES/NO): NO